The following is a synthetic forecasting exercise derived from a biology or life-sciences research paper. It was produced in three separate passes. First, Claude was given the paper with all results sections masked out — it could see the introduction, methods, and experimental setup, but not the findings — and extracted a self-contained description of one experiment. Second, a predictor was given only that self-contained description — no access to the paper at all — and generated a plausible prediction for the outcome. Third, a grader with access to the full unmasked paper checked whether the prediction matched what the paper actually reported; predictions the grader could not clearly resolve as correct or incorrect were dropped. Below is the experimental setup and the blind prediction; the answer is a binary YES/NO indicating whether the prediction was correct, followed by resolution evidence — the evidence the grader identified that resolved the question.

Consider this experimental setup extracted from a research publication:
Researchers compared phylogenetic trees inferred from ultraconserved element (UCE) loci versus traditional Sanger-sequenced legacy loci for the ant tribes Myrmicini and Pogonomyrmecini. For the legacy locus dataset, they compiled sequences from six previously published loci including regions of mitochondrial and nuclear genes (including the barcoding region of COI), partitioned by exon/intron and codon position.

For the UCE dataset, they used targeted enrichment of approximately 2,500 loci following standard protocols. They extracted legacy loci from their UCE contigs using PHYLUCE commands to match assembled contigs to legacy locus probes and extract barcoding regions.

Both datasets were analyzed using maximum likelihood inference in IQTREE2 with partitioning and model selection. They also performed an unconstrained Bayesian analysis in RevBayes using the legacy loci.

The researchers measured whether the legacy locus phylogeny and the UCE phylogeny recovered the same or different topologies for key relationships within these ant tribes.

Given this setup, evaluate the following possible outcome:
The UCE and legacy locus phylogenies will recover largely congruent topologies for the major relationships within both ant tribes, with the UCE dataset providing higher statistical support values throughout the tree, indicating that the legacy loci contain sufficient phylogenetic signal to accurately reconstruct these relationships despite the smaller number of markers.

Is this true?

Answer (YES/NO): NO